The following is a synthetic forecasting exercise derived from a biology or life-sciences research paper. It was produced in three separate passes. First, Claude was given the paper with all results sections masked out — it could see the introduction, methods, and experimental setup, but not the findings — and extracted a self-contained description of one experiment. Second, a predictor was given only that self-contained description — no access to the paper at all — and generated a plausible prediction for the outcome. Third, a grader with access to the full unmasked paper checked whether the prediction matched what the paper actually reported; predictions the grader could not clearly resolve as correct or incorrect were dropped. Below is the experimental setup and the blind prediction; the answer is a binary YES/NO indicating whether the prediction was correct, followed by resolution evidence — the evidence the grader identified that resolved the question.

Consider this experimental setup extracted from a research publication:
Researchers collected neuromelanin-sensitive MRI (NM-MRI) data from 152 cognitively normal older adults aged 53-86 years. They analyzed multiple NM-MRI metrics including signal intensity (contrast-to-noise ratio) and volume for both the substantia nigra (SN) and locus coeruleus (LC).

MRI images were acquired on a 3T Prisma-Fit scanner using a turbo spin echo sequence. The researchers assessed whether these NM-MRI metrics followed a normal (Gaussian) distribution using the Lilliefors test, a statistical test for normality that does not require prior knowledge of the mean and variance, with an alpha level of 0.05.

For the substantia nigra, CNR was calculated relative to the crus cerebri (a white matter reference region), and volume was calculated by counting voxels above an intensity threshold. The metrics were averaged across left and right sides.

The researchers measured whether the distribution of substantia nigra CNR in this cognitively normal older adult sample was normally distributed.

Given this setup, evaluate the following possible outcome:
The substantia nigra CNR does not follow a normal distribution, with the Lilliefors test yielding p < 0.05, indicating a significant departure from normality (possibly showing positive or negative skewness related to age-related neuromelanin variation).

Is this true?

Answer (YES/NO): NO